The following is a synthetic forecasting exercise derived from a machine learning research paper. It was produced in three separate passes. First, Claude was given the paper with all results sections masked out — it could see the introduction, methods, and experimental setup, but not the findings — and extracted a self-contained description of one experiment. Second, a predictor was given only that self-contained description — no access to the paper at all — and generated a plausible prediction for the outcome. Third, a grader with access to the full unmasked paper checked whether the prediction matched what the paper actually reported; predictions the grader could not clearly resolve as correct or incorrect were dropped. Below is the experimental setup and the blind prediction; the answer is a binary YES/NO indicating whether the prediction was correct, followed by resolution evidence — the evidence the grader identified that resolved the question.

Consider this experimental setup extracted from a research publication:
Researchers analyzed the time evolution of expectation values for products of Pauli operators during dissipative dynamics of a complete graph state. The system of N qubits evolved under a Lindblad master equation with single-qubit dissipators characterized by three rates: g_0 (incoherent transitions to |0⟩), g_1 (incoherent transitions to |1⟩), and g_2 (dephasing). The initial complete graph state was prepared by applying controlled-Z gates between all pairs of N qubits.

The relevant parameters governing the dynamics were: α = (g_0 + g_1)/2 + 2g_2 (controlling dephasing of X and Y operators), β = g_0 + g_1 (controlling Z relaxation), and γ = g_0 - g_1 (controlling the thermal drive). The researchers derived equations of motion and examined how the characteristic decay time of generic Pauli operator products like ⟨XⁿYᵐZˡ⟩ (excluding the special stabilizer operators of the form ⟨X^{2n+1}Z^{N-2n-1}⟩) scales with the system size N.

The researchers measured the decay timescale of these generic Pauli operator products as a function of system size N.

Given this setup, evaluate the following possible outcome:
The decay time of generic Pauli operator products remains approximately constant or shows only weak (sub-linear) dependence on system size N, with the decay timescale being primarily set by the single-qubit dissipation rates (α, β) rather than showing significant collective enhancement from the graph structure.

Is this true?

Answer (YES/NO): YES